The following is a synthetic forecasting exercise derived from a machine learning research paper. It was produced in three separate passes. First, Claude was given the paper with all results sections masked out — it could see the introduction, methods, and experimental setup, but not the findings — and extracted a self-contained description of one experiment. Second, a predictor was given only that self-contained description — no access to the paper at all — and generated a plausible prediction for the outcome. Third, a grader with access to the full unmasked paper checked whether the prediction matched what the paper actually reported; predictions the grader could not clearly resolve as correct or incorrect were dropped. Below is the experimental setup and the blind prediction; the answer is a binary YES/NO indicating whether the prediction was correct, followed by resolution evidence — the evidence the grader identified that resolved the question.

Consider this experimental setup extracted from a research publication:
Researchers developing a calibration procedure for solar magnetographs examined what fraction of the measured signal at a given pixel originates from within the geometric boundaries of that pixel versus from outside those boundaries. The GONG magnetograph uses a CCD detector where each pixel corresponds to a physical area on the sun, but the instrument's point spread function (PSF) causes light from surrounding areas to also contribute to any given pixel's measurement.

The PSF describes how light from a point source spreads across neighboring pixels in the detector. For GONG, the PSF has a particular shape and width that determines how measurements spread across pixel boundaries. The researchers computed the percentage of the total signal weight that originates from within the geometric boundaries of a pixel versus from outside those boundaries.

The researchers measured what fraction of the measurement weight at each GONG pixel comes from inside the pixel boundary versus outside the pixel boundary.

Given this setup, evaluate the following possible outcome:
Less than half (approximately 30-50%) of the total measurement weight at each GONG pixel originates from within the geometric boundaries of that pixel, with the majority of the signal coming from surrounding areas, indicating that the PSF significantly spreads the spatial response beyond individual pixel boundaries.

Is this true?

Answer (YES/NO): NO